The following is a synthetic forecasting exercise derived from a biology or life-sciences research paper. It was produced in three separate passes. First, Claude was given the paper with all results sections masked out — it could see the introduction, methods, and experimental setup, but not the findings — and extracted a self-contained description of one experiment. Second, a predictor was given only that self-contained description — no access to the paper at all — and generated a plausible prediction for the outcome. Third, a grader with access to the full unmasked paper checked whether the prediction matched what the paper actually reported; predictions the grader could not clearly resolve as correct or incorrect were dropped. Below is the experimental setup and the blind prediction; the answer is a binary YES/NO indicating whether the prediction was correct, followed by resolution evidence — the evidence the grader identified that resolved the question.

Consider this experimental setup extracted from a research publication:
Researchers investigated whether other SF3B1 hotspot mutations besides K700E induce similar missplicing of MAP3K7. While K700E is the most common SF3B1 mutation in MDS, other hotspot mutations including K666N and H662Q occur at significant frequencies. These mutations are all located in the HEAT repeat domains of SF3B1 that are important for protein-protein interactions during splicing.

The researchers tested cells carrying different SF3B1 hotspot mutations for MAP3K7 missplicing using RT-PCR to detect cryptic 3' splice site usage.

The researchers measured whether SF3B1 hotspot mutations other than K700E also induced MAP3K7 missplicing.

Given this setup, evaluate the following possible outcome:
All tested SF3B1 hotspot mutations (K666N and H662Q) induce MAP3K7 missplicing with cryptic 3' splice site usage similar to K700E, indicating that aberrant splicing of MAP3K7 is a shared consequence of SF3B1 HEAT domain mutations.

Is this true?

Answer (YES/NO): YES